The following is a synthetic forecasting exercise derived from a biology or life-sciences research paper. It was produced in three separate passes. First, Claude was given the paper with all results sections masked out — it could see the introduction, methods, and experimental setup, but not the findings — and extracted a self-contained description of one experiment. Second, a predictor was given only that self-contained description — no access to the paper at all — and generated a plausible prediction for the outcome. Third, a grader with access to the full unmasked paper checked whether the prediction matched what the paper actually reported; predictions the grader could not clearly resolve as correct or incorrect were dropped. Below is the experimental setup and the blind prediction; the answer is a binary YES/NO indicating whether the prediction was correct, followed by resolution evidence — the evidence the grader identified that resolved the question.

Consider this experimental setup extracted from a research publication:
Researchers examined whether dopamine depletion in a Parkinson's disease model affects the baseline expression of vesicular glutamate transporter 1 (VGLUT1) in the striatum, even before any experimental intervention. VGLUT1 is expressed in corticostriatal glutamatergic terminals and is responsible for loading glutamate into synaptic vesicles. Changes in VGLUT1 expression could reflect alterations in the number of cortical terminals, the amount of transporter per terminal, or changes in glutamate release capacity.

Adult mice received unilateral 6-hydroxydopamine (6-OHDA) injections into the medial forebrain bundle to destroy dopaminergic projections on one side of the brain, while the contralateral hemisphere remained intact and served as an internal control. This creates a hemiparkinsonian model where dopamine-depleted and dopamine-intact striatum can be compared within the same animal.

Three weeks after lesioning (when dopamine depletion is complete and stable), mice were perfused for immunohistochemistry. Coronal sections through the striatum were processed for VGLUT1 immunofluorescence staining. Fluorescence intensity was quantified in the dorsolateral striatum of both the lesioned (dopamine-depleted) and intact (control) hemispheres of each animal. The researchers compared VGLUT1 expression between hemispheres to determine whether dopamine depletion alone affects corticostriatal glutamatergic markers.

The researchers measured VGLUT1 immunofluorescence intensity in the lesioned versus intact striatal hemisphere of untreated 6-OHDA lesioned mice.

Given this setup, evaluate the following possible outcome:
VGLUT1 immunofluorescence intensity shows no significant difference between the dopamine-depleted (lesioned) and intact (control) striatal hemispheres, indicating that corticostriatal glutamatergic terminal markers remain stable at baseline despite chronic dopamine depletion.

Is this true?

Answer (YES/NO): YES